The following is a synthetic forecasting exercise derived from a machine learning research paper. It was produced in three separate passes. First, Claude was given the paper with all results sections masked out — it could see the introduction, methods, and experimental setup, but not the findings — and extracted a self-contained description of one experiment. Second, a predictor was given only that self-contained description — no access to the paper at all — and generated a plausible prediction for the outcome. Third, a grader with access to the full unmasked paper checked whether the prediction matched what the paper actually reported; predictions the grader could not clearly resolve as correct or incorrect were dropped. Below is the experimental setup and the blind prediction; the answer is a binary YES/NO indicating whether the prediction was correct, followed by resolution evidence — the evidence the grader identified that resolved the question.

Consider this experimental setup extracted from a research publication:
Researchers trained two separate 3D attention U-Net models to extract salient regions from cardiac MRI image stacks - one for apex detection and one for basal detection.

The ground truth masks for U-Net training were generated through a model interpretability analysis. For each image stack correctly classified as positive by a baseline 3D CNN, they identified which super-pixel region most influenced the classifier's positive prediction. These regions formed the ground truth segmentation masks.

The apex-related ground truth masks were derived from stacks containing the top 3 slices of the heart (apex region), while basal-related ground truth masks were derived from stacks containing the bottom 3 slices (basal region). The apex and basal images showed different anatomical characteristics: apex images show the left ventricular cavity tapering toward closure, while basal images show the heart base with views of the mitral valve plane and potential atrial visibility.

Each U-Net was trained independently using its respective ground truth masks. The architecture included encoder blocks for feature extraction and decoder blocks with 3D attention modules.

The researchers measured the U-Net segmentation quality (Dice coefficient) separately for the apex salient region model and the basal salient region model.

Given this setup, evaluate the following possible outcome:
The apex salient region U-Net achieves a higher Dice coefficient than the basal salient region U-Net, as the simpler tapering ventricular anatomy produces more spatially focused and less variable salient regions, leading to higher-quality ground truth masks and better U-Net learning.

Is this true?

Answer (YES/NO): NO